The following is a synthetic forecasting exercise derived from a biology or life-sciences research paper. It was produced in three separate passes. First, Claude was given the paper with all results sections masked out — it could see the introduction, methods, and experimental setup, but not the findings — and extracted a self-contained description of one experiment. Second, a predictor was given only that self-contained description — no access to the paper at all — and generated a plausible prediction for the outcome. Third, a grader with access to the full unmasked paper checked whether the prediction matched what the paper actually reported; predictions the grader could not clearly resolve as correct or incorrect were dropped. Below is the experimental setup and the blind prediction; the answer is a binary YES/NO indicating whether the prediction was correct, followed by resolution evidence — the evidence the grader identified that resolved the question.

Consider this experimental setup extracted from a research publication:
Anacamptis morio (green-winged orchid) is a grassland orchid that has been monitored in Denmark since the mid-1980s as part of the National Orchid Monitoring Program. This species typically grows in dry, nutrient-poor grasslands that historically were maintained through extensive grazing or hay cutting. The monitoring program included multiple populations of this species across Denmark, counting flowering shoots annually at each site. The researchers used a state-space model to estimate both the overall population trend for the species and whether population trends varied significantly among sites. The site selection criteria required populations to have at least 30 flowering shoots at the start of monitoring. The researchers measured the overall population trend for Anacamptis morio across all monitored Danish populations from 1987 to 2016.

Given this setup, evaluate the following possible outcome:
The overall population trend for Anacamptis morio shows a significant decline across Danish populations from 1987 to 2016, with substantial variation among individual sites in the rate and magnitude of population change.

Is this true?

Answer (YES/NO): YES